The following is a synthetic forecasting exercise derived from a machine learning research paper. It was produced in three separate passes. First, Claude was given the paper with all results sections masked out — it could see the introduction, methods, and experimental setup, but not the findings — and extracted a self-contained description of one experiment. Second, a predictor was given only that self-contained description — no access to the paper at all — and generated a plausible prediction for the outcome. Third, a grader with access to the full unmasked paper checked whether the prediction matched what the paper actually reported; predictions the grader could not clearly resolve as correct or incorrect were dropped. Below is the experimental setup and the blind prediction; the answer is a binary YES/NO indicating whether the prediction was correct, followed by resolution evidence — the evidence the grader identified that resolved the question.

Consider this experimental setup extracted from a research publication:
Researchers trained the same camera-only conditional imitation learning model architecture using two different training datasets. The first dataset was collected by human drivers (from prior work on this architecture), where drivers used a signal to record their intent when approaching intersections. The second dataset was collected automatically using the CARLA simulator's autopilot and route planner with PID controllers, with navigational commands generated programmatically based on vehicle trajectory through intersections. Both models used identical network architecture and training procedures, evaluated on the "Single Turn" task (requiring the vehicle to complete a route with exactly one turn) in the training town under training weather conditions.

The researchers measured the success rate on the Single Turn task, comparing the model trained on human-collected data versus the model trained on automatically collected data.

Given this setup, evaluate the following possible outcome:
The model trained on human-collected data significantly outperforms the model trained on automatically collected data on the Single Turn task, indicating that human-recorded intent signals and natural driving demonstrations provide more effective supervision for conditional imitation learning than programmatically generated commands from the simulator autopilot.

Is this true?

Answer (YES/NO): NO